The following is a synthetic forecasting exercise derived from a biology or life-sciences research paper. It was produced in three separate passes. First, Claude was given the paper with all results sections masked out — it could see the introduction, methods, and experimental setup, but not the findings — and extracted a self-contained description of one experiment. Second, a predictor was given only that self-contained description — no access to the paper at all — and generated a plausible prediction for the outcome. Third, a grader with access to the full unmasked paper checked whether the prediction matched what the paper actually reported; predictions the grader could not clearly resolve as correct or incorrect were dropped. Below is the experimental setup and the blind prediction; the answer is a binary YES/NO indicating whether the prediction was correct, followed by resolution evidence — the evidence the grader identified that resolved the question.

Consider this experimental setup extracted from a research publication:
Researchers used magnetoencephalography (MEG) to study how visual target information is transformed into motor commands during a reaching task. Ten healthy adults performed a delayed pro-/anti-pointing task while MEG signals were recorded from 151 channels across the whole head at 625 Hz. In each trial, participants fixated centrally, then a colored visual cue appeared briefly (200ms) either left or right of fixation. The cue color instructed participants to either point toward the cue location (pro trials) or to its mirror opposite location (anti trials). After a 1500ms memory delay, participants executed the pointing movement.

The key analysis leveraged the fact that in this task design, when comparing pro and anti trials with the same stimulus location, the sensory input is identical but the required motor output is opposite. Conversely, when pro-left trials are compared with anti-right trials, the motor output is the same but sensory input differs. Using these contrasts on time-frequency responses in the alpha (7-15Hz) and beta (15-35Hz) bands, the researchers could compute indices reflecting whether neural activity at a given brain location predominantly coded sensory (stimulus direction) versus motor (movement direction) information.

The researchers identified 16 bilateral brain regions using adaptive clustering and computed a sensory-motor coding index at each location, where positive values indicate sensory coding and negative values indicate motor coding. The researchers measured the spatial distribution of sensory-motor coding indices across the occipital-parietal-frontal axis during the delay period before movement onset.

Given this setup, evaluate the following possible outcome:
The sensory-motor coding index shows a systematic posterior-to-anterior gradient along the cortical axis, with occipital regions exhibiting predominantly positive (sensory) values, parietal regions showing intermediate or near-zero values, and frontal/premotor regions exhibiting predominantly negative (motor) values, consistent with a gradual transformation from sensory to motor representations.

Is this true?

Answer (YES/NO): NO